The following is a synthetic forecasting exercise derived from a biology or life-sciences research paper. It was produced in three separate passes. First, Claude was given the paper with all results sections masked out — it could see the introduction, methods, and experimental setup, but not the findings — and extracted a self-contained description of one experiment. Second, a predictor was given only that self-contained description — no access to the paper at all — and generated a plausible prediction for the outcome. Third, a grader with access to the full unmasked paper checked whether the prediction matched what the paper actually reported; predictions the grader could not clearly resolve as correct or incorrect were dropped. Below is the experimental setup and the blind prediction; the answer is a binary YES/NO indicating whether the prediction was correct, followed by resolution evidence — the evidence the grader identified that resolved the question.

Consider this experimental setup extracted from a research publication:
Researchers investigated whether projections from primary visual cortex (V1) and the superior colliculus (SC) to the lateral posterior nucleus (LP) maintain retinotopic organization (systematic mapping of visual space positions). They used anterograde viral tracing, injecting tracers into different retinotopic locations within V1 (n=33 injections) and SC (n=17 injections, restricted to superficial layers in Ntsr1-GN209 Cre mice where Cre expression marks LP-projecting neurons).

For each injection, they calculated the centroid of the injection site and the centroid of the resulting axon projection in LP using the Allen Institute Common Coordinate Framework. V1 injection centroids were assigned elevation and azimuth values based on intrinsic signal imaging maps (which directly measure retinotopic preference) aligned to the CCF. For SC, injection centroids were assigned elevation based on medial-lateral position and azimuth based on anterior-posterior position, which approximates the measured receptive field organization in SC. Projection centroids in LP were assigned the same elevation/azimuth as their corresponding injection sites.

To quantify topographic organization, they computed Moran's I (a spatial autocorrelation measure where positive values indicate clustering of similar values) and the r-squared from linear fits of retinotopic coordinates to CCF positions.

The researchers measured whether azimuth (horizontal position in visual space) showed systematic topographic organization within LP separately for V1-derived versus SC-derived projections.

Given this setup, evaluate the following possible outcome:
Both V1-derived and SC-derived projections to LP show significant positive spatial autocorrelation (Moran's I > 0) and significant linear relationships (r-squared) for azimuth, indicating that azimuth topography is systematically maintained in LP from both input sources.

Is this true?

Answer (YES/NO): NO